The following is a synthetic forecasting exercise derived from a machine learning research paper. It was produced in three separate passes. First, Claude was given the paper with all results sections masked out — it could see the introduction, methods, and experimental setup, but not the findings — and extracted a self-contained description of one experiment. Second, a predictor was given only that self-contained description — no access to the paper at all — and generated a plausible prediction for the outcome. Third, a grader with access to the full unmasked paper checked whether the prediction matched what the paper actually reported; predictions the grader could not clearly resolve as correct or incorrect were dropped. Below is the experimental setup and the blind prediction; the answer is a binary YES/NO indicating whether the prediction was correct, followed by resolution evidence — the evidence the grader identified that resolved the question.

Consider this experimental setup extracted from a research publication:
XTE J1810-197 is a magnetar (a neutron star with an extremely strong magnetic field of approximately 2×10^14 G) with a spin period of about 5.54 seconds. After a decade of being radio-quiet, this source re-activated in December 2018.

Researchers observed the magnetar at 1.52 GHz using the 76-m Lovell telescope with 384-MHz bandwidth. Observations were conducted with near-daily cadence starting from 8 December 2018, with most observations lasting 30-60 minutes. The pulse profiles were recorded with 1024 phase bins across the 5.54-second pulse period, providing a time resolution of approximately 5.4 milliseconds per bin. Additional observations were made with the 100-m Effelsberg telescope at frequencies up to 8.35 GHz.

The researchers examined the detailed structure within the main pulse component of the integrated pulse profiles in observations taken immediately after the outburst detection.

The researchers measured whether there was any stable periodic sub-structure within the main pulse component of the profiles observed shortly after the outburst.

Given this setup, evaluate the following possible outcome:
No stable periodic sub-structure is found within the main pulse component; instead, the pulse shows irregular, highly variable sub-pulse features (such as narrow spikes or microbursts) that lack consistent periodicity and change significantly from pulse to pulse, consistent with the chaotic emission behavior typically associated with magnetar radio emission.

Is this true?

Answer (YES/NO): NO